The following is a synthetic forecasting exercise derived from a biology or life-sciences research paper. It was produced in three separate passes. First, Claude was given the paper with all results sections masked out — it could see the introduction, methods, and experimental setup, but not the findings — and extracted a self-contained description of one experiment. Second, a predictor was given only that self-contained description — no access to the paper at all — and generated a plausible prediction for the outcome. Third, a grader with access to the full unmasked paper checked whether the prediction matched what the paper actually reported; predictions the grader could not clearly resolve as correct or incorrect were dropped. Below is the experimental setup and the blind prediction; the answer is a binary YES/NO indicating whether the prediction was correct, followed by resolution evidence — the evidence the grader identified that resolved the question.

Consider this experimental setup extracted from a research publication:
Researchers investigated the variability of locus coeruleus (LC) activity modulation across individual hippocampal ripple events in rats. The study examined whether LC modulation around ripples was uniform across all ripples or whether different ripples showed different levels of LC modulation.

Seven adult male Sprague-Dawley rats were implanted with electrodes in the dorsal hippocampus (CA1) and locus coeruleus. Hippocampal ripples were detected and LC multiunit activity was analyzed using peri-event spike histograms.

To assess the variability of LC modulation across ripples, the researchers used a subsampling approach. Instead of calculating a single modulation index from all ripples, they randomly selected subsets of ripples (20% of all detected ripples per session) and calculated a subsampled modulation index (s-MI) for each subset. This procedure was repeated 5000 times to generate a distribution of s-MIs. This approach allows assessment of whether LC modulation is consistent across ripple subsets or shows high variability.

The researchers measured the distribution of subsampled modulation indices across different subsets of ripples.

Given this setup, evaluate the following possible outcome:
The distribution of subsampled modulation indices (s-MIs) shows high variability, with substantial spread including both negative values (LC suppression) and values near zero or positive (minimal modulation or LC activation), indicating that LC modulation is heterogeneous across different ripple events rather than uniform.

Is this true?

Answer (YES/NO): YES